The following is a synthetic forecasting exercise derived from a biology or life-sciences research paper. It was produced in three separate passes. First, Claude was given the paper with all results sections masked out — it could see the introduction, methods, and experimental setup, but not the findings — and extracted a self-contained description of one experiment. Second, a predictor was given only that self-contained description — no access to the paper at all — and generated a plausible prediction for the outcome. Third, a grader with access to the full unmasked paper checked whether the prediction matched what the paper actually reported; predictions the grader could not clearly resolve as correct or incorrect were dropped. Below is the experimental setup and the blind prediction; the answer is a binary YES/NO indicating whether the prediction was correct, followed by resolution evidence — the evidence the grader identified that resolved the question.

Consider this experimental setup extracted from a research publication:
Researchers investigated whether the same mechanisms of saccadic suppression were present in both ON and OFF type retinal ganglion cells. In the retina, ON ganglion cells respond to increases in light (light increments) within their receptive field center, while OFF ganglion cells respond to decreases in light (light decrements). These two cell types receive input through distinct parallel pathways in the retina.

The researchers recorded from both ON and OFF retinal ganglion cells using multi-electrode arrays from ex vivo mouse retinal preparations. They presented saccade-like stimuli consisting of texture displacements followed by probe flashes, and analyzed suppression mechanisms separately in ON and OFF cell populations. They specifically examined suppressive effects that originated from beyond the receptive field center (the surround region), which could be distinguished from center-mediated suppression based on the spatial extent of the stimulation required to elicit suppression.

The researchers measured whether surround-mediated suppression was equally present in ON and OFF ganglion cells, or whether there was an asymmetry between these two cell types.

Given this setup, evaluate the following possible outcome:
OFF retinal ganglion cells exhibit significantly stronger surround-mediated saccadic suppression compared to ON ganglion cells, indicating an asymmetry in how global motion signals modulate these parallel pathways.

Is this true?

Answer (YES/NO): NO